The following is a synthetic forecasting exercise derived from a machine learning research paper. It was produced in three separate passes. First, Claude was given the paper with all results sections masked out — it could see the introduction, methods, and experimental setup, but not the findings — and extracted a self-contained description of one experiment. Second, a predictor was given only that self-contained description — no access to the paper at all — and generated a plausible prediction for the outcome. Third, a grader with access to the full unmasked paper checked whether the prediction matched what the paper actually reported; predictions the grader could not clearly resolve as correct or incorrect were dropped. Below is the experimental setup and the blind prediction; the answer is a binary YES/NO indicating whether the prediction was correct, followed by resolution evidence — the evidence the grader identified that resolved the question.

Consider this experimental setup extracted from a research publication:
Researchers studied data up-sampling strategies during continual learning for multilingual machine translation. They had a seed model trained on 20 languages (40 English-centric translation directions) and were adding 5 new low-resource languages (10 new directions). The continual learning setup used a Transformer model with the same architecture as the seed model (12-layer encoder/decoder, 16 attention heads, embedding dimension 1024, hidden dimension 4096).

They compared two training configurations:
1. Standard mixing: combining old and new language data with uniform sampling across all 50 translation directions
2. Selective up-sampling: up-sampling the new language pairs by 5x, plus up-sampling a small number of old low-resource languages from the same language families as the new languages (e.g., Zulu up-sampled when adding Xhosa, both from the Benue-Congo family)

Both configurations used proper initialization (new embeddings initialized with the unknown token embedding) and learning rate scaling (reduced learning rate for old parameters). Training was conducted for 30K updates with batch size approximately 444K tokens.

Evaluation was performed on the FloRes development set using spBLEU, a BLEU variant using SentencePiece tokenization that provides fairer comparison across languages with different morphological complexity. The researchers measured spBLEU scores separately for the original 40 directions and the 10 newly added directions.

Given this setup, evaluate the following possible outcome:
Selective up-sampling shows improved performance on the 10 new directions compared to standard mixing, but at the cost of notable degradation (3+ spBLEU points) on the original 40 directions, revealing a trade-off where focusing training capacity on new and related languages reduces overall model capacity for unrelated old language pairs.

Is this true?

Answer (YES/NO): NO